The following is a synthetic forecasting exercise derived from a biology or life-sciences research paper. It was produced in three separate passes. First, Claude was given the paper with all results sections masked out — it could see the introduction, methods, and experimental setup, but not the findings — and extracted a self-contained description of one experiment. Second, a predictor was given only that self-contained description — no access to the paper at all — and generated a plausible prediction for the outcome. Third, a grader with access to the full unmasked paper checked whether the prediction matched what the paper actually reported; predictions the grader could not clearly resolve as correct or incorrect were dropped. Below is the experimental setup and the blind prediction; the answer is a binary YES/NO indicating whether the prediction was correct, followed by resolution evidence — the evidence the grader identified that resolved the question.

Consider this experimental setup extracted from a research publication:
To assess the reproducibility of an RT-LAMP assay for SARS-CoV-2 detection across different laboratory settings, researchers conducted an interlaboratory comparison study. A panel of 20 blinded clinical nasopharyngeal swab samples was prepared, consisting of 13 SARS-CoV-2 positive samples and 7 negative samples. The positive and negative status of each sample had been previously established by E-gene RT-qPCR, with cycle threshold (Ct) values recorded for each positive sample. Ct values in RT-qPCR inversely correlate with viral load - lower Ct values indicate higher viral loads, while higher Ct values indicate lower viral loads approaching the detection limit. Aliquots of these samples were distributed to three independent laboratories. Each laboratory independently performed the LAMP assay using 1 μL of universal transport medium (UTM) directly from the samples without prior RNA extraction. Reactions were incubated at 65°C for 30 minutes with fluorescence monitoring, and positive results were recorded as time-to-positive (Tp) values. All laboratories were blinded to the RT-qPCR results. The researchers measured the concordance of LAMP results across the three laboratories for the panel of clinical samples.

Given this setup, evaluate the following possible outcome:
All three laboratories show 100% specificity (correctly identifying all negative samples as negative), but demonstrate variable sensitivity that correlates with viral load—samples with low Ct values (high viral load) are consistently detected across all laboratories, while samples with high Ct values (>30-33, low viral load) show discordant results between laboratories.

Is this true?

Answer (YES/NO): NO